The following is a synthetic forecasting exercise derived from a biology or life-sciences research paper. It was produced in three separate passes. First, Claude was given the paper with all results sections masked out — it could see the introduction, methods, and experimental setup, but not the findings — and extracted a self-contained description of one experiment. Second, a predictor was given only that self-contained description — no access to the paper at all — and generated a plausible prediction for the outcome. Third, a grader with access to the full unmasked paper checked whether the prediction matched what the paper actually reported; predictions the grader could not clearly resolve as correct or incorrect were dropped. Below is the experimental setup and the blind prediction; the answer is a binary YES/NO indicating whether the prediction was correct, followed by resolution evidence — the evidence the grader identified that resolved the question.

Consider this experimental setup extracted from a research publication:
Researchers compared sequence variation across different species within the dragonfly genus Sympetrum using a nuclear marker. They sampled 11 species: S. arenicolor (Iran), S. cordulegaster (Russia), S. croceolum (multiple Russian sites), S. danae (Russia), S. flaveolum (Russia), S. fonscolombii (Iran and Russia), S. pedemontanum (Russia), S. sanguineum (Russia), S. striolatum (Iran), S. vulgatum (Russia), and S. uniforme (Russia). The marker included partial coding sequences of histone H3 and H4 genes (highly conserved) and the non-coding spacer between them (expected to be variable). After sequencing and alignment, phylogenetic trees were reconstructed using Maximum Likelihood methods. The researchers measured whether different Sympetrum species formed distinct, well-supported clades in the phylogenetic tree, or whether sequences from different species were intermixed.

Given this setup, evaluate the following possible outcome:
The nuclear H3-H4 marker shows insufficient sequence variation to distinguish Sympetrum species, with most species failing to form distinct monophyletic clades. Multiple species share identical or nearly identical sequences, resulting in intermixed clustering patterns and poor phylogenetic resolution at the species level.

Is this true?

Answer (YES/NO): NO